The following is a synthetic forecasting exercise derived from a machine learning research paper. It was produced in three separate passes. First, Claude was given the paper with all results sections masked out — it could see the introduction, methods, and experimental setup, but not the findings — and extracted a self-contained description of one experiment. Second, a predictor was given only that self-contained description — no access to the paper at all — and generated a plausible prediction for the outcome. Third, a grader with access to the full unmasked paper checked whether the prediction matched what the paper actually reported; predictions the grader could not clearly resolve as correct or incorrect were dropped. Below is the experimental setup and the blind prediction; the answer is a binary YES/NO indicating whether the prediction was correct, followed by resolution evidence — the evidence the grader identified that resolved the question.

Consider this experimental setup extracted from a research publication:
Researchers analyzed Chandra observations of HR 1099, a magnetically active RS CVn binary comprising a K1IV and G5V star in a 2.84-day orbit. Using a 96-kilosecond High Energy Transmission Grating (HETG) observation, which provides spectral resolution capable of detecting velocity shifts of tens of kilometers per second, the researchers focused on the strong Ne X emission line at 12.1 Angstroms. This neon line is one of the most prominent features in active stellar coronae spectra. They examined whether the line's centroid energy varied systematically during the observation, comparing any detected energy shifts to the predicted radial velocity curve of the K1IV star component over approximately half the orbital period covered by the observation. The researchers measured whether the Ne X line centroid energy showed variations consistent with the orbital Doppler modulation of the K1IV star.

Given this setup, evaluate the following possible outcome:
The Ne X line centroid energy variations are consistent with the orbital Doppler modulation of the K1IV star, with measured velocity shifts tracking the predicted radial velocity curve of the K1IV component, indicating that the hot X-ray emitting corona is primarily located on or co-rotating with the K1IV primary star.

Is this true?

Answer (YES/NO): YES